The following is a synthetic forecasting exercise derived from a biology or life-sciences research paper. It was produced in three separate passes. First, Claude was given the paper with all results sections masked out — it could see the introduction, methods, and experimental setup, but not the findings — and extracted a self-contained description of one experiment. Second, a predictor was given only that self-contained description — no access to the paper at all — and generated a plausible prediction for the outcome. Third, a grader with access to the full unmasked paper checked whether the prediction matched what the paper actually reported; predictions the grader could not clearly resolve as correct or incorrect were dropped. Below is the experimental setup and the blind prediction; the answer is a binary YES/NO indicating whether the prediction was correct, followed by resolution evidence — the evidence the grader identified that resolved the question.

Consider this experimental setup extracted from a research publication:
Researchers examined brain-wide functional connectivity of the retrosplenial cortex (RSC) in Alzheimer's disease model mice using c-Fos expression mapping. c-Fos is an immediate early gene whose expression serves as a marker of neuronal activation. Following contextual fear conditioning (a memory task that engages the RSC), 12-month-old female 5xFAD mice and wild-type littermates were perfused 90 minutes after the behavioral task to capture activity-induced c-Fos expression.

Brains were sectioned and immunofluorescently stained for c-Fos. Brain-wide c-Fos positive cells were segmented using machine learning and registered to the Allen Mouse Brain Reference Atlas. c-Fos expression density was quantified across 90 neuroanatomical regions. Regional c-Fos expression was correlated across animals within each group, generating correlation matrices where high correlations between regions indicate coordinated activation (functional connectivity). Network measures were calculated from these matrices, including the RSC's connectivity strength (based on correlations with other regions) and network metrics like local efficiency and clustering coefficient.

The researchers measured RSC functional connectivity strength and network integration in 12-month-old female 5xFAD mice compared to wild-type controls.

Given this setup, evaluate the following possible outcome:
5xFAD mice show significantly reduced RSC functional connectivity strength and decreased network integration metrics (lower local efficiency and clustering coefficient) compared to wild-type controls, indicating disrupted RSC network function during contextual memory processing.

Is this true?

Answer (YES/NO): NO